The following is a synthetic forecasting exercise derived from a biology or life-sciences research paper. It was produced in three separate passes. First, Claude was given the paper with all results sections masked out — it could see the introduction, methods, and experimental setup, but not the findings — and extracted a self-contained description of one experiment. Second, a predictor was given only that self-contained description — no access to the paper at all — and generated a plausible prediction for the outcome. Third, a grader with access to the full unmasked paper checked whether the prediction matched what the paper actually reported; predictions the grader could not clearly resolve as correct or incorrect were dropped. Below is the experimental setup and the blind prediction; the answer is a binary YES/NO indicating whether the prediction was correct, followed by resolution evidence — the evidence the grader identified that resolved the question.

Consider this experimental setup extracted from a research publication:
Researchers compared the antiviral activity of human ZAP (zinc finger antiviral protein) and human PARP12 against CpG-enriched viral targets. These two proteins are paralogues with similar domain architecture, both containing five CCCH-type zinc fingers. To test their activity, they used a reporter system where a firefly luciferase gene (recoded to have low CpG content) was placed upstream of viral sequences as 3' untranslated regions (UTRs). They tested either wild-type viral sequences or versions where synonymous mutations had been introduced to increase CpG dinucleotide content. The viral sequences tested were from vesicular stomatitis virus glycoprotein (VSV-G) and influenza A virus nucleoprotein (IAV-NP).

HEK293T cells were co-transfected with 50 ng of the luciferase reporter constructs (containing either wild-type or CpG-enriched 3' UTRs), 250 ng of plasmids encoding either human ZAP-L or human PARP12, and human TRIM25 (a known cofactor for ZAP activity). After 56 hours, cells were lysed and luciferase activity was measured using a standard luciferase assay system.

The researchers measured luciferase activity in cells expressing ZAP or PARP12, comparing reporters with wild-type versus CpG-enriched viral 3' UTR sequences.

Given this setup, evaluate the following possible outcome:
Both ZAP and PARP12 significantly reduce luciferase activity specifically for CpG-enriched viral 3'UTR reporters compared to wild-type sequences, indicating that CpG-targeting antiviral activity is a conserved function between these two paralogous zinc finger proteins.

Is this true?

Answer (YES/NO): NO